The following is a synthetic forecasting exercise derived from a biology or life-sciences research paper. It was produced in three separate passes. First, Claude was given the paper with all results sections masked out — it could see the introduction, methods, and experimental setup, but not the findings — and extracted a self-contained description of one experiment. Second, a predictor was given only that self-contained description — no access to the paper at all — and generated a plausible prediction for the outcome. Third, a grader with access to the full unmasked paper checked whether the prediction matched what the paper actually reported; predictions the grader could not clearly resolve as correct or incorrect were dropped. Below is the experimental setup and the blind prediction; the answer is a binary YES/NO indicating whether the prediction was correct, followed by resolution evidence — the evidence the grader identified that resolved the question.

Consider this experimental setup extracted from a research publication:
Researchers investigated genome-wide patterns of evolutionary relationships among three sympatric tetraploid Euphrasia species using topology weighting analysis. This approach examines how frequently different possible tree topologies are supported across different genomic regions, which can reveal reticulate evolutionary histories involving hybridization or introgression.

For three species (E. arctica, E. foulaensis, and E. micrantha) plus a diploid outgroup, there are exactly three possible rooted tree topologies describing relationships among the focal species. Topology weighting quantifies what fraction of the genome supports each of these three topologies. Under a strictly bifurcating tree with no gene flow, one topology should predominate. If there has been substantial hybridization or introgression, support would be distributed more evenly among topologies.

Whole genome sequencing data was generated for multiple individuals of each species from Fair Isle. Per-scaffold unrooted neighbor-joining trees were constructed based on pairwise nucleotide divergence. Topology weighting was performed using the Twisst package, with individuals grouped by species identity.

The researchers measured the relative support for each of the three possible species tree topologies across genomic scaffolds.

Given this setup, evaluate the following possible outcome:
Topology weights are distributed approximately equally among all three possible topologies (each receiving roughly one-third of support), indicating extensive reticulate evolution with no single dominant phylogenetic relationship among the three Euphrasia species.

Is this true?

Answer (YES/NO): NO